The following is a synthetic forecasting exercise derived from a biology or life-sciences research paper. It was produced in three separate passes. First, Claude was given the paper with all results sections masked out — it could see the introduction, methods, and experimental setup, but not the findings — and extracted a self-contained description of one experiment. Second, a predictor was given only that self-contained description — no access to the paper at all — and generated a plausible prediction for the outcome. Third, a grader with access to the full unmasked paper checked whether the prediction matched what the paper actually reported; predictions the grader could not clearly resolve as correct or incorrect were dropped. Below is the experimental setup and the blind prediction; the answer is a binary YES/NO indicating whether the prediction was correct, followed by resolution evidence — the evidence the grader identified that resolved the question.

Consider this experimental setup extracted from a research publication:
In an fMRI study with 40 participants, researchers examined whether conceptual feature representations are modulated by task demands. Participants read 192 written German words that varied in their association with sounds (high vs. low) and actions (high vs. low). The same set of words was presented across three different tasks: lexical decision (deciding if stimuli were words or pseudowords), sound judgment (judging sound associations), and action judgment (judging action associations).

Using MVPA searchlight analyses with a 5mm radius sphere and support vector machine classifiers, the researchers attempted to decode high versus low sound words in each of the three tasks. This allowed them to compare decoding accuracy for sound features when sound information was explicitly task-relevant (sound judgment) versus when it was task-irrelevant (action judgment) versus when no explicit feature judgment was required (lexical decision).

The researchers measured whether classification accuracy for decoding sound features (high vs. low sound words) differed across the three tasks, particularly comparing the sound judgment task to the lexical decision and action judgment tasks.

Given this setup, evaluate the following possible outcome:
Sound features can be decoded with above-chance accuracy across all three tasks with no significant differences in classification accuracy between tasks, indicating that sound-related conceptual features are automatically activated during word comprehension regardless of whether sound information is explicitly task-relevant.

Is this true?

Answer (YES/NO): NO